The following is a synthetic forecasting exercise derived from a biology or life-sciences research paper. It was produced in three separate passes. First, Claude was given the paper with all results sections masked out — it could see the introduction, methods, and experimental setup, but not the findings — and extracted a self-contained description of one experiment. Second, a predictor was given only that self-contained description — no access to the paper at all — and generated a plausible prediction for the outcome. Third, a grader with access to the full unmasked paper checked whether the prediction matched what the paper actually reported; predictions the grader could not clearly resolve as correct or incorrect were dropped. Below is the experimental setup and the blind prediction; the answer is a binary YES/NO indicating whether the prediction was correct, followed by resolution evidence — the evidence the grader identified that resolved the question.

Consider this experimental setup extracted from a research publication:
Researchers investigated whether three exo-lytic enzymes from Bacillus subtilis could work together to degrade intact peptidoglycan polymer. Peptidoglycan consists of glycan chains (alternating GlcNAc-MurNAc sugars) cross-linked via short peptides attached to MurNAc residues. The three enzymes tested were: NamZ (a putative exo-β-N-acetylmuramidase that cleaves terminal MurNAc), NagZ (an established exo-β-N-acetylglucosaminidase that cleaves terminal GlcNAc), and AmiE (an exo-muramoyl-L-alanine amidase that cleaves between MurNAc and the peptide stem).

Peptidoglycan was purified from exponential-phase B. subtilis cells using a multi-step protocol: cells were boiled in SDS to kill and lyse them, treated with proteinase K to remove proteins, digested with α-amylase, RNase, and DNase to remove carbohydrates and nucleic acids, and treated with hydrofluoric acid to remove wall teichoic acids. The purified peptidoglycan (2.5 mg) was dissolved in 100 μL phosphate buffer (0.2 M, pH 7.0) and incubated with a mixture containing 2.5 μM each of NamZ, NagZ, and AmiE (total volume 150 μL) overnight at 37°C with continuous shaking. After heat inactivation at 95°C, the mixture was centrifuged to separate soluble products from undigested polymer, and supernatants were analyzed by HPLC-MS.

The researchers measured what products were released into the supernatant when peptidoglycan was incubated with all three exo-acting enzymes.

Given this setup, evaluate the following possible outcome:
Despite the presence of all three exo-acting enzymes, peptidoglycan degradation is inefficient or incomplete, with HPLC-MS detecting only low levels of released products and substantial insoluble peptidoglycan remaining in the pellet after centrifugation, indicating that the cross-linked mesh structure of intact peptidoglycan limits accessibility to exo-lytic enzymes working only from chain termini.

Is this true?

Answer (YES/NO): NO